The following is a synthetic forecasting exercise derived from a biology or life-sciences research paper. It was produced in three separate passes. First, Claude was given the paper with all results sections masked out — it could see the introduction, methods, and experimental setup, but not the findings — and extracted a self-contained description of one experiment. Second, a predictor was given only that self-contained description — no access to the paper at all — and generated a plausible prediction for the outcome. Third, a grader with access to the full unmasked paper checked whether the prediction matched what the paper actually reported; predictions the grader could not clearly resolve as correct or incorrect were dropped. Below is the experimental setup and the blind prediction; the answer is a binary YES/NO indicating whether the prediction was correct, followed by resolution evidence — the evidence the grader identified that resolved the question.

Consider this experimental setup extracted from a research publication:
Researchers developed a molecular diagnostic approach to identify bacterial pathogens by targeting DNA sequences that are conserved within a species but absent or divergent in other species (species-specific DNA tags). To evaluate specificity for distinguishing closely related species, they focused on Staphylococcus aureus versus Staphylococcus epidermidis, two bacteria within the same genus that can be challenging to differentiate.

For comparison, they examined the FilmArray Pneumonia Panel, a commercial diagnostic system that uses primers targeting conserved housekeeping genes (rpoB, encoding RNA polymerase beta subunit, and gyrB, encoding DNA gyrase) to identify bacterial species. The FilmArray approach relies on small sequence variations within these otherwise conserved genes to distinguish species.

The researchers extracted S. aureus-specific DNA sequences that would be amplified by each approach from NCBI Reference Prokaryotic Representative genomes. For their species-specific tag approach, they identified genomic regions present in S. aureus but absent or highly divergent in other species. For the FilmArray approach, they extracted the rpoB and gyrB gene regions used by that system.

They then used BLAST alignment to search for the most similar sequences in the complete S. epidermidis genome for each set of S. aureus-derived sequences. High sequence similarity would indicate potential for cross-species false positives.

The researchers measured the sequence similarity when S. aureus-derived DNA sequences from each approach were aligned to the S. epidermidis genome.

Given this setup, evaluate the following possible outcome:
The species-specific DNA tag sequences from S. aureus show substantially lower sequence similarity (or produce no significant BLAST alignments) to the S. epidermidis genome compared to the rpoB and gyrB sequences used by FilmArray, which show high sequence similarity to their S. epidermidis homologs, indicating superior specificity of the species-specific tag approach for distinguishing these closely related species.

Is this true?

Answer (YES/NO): YES